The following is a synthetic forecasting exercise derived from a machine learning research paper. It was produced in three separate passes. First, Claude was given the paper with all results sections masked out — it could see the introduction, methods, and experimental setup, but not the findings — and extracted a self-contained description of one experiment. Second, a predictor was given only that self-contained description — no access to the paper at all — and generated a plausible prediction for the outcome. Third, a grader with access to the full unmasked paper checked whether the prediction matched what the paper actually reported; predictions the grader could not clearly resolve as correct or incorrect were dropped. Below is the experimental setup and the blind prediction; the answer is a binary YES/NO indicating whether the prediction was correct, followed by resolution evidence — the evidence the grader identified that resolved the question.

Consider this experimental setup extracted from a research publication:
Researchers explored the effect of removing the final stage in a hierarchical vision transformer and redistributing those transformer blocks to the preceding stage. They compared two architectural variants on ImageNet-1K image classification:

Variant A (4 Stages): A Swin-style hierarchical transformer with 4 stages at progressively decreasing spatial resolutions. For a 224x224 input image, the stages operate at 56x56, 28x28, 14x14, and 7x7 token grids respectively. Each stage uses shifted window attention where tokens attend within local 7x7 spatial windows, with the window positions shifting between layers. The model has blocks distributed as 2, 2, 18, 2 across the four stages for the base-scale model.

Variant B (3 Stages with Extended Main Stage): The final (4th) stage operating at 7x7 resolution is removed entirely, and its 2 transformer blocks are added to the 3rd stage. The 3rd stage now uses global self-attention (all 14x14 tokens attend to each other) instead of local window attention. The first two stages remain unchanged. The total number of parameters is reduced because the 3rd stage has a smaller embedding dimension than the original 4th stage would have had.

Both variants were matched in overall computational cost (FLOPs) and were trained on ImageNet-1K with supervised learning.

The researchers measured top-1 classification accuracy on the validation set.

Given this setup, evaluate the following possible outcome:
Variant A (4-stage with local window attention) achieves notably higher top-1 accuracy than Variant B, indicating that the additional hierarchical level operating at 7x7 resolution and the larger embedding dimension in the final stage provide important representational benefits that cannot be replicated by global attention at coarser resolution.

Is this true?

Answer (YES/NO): NO